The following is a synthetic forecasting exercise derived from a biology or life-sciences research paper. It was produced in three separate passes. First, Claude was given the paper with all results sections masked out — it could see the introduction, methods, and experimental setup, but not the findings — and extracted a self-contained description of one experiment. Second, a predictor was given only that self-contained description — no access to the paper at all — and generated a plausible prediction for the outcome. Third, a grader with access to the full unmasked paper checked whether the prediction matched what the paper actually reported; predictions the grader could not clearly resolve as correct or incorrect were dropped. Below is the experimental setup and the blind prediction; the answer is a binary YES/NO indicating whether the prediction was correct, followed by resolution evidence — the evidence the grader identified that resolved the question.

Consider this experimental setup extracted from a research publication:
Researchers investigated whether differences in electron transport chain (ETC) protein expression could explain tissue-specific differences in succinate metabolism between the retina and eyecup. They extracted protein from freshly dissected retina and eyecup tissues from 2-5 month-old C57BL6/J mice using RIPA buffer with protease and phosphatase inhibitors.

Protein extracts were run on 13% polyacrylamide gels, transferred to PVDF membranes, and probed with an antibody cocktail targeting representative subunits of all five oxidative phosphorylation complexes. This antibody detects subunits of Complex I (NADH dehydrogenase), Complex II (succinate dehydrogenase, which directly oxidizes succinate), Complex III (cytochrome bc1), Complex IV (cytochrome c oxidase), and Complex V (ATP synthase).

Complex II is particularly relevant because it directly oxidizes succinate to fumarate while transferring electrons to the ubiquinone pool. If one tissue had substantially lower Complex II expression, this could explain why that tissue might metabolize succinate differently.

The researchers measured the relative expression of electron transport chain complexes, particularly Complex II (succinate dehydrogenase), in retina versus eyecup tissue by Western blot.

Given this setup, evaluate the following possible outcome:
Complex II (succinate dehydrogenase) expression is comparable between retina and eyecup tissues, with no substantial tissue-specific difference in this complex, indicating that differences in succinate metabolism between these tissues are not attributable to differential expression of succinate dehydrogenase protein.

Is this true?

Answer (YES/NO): YES